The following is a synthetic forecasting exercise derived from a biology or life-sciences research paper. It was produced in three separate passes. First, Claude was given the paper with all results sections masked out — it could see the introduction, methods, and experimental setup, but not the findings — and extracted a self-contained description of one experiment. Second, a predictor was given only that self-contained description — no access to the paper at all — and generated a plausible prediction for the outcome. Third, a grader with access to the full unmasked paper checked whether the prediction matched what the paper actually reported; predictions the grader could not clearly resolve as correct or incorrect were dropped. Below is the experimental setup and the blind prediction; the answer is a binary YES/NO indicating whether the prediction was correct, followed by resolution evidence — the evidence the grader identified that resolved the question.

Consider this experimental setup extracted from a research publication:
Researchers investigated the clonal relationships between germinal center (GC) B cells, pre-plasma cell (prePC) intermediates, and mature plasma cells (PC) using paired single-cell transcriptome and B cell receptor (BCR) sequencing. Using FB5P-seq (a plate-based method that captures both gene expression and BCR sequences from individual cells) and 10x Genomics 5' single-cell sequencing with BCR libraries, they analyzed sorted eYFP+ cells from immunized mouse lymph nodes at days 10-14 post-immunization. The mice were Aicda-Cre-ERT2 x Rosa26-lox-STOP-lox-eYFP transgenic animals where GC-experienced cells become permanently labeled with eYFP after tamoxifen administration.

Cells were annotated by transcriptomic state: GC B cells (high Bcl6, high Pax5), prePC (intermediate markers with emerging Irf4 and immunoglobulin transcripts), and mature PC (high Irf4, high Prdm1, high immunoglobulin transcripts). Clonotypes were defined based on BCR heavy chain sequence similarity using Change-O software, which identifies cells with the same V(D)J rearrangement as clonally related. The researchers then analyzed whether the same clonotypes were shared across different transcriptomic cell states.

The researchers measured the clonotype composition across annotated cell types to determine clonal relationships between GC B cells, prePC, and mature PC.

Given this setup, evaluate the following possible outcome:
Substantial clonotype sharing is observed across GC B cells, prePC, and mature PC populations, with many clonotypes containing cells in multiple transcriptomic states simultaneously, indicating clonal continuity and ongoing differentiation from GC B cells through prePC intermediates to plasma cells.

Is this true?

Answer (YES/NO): YES